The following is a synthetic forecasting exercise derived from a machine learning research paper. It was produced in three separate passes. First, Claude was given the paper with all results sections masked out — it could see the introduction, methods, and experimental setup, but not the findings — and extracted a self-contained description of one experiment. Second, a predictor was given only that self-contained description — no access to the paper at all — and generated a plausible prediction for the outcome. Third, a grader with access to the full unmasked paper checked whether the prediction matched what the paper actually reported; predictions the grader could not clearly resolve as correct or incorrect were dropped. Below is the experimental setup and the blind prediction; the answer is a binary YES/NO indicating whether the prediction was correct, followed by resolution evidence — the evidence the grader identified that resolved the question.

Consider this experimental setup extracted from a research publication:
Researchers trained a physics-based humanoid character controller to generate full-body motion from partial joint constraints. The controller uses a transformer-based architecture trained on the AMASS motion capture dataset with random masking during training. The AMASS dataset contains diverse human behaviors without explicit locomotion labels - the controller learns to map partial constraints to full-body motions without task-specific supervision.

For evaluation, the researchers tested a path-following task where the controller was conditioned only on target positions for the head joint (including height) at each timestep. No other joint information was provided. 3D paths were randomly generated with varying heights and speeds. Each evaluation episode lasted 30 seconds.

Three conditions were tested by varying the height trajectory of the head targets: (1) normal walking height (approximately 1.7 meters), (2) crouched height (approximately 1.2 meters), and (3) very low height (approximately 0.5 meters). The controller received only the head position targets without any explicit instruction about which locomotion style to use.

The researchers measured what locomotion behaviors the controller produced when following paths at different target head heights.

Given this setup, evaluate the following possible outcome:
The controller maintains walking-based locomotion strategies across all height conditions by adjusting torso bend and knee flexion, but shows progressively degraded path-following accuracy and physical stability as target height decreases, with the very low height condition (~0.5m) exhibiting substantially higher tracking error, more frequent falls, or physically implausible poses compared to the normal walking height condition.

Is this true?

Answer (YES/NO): NO